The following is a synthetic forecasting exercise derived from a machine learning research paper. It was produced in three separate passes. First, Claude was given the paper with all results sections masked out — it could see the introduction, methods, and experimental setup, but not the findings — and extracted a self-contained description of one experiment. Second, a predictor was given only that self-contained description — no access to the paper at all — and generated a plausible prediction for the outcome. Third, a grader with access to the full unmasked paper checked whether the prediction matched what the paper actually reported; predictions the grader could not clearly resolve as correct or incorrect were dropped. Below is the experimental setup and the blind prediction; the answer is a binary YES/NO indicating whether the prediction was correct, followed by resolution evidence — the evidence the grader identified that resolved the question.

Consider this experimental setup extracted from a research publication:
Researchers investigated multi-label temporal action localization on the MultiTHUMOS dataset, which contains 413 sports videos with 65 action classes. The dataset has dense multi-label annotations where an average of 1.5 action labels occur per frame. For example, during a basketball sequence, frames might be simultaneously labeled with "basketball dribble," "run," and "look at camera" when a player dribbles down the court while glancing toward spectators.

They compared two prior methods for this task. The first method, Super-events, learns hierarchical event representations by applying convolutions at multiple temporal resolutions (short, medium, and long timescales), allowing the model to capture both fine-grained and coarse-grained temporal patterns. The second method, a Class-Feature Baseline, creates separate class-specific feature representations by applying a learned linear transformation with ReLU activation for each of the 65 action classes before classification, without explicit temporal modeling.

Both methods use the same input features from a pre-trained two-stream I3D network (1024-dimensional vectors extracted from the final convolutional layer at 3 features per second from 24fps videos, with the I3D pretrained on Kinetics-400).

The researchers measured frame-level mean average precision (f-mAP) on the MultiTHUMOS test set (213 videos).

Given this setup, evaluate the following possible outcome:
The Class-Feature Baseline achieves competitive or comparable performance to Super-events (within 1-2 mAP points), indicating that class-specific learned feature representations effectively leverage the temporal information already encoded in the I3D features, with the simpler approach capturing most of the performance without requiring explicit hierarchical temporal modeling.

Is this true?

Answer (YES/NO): NO